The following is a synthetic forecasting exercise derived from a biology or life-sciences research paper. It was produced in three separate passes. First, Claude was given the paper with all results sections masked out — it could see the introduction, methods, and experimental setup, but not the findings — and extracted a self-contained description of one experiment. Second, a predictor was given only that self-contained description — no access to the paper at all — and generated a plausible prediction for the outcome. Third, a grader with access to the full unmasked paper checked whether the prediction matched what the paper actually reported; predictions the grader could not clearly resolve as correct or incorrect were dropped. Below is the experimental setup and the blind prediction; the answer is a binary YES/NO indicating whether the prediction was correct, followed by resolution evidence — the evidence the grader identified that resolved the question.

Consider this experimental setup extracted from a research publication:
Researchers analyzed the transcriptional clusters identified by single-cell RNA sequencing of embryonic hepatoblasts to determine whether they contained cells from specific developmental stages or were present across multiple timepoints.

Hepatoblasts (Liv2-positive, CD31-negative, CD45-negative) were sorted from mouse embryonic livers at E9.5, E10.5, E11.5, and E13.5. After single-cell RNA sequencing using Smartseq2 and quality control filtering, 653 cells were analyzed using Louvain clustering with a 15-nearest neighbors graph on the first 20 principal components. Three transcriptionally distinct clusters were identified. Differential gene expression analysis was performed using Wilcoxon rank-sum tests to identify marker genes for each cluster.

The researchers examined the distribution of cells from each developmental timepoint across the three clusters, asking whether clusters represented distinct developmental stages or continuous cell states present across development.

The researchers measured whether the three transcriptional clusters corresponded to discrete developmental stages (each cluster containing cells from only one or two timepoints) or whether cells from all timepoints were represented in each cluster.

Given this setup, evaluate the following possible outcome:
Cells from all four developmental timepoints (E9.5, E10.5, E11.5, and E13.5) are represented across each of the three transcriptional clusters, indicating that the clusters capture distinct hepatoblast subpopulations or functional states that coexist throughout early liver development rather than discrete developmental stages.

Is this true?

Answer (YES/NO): NO